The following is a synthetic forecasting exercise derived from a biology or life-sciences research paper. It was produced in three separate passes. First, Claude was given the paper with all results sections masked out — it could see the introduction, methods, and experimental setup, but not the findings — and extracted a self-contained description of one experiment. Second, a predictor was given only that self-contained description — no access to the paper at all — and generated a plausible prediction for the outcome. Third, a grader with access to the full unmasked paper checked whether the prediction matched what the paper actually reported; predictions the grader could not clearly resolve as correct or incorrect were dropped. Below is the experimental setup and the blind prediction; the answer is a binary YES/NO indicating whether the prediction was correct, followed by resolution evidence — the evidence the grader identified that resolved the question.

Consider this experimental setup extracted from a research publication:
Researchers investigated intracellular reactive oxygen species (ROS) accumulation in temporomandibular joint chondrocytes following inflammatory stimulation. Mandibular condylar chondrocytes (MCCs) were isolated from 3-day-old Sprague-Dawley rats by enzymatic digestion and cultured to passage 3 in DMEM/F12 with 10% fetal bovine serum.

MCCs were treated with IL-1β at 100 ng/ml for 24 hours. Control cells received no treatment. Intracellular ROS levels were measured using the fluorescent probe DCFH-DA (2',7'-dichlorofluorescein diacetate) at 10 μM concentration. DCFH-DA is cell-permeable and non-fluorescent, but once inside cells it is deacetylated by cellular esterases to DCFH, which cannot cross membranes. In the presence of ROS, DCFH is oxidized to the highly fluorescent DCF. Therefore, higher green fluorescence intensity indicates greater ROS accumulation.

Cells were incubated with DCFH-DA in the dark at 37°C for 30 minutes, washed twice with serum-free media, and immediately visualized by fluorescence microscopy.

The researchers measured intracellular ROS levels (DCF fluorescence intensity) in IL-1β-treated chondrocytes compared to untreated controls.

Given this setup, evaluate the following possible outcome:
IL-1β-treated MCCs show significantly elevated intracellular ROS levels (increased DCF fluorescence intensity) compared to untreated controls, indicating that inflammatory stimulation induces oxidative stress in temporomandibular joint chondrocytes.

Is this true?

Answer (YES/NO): YES